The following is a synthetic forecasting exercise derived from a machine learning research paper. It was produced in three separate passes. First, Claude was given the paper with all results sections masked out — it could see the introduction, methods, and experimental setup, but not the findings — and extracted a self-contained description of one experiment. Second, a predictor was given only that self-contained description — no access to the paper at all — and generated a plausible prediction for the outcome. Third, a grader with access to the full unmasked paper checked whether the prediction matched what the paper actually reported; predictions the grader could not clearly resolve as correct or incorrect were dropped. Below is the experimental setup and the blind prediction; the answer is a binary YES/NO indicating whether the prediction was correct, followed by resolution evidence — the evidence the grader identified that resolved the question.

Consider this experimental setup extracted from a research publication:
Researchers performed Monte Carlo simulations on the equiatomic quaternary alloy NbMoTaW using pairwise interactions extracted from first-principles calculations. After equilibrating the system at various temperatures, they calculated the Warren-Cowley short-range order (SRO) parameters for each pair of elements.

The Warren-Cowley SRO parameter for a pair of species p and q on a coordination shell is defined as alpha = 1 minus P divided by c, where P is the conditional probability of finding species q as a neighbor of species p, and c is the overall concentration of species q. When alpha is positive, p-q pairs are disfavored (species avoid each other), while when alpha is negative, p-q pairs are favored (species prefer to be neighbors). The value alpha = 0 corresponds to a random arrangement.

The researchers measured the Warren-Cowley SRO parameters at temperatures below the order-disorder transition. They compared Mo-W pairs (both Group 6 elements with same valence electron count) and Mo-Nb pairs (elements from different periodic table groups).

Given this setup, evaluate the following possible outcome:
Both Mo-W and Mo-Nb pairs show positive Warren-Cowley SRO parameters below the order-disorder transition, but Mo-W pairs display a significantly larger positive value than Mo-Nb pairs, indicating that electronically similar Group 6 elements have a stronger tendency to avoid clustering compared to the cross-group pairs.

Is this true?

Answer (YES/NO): NO